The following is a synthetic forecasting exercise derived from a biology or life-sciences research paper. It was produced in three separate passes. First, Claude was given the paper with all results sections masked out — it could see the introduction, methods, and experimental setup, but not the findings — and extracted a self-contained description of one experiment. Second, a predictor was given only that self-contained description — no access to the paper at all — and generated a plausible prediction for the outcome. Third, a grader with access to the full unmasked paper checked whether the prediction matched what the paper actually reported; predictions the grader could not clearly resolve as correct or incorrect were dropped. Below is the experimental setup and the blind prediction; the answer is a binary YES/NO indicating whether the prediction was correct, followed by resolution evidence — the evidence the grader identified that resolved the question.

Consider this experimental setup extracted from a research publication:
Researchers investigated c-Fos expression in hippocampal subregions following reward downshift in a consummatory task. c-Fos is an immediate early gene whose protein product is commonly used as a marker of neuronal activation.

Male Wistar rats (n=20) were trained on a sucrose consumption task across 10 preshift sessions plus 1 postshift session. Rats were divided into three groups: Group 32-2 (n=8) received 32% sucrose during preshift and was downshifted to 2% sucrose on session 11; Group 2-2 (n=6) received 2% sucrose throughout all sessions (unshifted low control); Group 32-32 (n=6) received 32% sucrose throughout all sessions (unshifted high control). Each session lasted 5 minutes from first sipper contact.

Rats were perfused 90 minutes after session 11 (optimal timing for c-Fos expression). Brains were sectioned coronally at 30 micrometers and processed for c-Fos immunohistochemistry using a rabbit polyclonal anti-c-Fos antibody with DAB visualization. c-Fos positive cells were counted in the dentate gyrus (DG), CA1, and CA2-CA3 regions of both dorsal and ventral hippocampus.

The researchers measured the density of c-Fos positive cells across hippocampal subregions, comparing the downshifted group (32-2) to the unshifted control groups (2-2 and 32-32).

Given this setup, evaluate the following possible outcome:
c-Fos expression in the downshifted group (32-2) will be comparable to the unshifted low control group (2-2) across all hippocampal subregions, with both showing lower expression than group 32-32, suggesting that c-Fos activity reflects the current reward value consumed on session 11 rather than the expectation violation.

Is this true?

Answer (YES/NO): NO